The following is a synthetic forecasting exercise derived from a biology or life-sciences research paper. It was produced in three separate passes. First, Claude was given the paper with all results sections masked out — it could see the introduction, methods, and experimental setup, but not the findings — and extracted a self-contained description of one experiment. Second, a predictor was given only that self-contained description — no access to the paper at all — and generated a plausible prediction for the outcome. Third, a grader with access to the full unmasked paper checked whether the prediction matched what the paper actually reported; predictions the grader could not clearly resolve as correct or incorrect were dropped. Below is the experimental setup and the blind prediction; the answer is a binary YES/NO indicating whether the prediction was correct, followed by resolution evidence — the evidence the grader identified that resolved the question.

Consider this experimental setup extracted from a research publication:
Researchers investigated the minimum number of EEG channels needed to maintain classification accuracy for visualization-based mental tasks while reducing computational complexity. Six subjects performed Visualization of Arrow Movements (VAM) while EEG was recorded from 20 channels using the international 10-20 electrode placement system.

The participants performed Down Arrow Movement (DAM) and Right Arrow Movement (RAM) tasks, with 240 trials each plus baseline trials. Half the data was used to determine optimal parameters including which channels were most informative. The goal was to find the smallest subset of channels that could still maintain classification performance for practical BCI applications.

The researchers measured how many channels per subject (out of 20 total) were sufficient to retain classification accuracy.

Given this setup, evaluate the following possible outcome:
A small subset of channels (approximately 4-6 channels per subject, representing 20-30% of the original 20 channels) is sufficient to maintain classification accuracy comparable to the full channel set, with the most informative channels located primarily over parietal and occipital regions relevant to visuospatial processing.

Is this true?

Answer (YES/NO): NO